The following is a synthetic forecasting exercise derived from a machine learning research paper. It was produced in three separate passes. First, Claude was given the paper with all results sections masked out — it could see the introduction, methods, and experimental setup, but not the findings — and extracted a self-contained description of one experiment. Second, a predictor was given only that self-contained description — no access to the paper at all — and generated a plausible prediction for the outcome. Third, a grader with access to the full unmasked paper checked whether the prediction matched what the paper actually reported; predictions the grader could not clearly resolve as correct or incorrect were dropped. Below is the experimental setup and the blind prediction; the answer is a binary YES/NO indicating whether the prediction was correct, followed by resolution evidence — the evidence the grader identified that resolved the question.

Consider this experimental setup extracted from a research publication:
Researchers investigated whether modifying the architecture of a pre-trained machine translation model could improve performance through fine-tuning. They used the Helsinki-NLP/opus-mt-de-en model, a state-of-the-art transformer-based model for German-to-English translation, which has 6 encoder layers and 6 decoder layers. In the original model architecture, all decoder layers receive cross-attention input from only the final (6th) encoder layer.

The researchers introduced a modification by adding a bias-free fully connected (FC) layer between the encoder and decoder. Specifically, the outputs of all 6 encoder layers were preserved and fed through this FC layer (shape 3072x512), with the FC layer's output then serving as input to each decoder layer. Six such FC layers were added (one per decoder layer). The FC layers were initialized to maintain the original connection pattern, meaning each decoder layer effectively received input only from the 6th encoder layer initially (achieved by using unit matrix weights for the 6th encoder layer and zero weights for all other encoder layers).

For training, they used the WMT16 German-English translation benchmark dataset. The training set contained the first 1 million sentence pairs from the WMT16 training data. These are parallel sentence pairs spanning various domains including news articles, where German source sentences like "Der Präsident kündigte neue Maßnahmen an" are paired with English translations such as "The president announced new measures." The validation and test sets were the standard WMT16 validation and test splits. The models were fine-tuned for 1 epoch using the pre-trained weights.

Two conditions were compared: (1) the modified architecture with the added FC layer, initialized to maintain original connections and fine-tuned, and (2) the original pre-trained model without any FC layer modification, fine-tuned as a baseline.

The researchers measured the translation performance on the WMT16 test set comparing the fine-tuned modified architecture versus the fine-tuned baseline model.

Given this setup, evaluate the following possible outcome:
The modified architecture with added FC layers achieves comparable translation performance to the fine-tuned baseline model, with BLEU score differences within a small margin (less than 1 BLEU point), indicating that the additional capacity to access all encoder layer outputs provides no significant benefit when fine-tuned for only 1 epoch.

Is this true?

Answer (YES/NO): NO